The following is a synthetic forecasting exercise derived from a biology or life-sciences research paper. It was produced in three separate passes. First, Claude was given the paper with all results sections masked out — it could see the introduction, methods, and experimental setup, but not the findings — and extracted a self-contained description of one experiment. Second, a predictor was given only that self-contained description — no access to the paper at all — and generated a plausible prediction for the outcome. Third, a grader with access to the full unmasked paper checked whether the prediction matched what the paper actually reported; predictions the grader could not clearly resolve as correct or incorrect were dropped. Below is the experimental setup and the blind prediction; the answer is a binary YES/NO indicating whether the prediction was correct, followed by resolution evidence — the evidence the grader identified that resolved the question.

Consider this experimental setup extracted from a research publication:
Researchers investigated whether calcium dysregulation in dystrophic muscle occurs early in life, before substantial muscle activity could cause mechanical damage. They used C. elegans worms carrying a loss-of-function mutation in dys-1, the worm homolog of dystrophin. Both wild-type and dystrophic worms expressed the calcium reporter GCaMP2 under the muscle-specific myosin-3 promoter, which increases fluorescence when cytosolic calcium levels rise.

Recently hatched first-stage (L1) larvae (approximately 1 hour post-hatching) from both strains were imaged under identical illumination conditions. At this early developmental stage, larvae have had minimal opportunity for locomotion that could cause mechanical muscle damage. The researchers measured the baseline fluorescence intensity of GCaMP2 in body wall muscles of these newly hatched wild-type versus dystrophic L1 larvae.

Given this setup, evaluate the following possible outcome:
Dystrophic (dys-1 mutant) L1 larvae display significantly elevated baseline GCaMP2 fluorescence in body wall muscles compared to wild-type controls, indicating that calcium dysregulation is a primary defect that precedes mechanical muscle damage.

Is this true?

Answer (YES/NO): YES